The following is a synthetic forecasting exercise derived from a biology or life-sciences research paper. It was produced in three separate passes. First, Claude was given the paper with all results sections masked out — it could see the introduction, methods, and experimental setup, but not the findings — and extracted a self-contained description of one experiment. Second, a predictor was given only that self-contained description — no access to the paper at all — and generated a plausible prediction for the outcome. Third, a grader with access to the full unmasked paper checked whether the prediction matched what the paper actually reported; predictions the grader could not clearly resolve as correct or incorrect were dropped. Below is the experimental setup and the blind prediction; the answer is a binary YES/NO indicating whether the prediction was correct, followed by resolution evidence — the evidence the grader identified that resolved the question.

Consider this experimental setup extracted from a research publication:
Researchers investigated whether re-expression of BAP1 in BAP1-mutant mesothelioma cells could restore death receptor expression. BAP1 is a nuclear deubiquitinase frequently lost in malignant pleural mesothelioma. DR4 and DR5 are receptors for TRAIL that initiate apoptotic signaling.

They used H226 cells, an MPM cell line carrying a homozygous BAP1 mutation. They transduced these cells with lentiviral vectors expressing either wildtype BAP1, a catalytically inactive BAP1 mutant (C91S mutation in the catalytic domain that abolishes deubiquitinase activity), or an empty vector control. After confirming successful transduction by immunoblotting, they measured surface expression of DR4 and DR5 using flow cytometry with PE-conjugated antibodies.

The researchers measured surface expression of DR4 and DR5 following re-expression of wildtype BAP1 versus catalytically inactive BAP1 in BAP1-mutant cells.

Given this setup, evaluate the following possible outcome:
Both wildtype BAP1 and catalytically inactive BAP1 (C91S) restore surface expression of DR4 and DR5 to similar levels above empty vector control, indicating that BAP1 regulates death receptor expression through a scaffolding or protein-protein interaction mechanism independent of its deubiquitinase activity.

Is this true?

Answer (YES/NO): NO